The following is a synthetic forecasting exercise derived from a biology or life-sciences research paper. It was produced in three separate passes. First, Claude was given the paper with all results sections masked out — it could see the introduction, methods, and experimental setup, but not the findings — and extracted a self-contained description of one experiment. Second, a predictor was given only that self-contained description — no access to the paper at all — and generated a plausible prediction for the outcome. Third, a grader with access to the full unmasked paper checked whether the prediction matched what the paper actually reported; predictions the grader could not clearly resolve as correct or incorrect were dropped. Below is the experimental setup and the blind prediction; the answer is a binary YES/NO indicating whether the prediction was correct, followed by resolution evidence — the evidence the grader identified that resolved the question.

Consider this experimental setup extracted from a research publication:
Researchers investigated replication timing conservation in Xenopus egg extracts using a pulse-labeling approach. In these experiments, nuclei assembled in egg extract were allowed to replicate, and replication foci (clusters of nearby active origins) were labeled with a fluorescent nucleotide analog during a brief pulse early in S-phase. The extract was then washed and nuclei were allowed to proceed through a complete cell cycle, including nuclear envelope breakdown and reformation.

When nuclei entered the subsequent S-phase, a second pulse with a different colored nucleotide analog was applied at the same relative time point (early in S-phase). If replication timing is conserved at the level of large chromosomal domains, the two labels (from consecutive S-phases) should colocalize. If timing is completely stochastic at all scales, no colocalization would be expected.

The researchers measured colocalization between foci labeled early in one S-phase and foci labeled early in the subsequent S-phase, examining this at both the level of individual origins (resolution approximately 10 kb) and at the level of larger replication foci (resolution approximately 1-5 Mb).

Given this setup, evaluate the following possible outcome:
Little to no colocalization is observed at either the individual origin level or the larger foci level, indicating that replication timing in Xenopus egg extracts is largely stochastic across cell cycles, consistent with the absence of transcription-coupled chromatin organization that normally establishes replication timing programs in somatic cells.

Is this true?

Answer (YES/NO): NO